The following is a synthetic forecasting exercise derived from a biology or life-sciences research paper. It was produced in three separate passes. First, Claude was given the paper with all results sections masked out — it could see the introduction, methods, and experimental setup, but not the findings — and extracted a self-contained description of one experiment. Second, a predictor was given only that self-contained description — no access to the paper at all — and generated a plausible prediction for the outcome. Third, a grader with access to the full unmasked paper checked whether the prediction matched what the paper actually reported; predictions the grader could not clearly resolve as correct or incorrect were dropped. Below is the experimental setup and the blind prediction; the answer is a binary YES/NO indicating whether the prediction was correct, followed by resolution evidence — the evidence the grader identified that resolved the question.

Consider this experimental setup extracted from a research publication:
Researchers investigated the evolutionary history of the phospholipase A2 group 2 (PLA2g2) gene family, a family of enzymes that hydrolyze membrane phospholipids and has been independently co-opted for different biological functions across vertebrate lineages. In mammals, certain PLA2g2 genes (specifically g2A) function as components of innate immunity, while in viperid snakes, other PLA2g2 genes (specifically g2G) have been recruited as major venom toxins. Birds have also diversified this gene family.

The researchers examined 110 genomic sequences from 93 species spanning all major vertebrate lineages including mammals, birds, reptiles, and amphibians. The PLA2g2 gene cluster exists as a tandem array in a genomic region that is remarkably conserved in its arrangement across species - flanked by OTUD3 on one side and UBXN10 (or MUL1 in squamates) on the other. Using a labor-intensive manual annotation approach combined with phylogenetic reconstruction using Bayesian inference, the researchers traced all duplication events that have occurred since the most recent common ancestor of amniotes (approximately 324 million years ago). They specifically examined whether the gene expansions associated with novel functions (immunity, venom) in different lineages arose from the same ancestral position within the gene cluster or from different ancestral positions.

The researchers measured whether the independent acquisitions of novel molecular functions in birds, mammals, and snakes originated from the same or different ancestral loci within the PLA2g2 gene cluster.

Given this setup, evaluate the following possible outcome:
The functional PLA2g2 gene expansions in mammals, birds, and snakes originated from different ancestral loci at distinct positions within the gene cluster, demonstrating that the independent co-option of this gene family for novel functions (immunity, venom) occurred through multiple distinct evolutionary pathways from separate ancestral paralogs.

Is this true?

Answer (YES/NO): NO